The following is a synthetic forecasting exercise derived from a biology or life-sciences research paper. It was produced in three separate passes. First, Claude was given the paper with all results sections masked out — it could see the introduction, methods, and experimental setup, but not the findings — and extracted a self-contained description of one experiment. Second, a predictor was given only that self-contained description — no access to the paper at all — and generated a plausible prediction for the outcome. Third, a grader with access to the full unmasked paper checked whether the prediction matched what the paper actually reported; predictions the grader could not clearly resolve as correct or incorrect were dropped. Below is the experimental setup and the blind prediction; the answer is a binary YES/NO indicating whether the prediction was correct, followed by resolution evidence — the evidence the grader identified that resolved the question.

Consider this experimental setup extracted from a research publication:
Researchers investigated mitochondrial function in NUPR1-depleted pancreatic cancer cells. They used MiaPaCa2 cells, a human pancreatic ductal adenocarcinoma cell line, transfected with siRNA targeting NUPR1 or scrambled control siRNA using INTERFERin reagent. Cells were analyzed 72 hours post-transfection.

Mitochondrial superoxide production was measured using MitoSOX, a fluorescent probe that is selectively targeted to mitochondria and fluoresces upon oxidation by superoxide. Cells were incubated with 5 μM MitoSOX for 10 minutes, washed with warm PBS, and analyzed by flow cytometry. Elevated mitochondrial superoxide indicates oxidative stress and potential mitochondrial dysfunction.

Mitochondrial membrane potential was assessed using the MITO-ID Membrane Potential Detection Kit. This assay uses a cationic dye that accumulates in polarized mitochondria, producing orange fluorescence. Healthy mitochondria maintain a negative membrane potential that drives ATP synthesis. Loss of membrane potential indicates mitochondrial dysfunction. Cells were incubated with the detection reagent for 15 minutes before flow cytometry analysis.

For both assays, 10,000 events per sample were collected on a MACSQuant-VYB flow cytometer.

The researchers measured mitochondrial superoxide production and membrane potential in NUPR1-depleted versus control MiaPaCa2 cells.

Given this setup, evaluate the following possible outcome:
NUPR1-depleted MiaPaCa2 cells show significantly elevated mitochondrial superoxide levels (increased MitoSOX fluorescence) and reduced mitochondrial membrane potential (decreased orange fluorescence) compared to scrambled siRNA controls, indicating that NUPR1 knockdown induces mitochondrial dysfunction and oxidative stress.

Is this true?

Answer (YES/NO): YES